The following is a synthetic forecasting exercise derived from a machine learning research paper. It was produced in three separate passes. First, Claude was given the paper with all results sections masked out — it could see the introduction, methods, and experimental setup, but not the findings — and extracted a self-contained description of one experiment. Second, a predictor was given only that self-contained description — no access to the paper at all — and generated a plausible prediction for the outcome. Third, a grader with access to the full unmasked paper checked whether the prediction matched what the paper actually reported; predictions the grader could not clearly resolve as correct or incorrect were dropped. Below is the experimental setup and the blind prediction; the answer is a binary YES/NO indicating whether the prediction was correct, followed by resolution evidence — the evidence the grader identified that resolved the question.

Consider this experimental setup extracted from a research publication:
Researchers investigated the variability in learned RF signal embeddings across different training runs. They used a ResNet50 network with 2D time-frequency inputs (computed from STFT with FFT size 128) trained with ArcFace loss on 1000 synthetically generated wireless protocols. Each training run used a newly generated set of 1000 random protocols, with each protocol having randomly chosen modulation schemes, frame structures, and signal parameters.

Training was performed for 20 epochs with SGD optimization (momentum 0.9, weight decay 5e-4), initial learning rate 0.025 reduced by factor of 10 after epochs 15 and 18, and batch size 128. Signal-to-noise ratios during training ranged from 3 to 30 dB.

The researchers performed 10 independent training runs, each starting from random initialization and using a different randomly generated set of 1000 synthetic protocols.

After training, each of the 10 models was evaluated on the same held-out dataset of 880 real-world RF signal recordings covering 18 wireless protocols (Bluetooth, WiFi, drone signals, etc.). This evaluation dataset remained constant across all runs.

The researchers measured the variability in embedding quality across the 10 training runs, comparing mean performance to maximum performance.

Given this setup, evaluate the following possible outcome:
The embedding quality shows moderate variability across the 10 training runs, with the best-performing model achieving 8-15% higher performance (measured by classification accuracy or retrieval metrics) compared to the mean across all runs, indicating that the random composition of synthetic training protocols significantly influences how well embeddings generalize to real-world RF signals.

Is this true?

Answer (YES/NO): NO